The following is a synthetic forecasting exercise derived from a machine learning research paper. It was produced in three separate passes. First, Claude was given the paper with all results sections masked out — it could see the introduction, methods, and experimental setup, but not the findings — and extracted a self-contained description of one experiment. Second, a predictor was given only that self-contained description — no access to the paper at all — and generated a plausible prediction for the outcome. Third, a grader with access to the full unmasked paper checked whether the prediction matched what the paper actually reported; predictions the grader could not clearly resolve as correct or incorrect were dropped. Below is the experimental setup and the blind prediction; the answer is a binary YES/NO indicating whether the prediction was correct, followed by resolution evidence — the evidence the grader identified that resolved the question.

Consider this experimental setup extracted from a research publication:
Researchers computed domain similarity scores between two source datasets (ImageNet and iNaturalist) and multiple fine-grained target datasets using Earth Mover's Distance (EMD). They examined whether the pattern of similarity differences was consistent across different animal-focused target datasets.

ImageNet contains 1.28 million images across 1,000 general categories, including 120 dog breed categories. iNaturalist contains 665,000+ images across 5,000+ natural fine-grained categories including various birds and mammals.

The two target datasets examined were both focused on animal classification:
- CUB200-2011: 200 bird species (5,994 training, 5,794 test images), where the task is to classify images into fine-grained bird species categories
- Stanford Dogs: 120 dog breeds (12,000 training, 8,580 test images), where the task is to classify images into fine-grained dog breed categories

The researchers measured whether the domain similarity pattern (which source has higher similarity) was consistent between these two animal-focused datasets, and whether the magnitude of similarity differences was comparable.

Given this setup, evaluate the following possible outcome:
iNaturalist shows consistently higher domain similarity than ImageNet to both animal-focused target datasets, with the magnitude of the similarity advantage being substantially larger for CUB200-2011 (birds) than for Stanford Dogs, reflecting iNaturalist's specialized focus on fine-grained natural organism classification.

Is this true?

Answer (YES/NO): NO